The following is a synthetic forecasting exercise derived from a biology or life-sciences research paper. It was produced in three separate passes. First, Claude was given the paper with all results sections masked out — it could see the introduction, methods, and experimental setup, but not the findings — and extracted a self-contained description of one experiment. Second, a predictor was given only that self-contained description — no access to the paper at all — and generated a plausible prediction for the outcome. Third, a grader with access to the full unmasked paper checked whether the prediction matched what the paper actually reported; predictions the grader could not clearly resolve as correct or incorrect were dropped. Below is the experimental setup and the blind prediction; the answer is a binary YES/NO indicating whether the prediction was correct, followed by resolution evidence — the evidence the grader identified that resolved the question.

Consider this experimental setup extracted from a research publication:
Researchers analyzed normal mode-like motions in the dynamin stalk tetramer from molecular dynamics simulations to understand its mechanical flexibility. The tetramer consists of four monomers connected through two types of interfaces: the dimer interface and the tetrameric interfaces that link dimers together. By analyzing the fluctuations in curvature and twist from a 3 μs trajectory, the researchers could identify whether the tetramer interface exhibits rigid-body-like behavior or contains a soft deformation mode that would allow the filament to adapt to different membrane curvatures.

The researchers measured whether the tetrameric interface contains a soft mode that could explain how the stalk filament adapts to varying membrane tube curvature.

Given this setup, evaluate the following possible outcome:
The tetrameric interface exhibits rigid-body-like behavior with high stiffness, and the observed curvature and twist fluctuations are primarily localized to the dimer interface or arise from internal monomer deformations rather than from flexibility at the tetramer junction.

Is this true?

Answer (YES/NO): NO